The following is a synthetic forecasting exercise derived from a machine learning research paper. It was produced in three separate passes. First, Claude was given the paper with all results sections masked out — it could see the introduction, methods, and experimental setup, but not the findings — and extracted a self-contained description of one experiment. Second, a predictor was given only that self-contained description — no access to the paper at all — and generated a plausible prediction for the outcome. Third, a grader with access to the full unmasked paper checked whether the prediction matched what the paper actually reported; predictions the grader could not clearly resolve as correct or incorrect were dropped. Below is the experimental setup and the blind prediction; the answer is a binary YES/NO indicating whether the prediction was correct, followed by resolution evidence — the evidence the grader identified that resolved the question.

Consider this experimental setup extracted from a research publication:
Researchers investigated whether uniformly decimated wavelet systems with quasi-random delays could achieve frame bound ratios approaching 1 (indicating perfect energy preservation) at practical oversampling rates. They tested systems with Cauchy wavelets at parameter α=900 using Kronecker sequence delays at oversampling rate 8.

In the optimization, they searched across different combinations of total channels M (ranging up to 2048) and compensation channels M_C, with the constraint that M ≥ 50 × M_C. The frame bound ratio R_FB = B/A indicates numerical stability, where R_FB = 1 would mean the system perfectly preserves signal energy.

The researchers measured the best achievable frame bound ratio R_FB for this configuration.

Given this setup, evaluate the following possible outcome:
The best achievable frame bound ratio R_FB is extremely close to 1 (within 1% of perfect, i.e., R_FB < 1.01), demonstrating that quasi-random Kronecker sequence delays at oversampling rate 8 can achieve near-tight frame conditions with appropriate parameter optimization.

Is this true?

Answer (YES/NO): NO